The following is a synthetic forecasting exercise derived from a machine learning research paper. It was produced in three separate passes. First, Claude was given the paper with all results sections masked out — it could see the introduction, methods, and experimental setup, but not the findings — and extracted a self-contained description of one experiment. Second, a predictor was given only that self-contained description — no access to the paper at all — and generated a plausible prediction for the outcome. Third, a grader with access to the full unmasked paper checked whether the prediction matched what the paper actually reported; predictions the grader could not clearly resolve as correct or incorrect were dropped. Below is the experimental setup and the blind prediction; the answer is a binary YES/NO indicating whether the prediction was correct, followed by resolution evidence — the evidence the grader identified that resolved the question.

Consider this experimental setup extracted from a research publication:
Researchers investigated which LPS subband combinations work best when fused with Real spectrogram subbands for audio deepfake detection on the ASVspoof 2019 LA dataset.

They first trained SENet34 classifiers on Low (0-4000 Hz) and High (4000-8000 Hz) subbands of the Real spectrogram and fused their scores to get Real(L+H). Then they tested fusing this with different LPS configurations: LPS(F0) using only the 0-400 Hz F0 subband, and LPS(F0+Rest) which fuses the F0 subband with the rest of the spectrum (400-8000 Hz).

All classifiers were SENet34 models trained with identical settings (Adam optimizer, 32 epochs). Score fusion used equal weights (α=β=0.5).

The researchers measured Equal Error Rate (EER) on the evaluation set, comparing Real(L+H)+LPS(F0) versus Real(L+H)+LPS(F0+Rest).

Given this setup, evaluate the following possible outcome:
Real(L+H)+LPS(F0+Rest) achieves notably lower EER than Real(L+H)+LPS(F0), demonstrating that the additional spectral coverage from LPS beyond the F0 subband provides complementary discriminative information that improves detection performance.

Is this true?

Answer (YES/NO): YES